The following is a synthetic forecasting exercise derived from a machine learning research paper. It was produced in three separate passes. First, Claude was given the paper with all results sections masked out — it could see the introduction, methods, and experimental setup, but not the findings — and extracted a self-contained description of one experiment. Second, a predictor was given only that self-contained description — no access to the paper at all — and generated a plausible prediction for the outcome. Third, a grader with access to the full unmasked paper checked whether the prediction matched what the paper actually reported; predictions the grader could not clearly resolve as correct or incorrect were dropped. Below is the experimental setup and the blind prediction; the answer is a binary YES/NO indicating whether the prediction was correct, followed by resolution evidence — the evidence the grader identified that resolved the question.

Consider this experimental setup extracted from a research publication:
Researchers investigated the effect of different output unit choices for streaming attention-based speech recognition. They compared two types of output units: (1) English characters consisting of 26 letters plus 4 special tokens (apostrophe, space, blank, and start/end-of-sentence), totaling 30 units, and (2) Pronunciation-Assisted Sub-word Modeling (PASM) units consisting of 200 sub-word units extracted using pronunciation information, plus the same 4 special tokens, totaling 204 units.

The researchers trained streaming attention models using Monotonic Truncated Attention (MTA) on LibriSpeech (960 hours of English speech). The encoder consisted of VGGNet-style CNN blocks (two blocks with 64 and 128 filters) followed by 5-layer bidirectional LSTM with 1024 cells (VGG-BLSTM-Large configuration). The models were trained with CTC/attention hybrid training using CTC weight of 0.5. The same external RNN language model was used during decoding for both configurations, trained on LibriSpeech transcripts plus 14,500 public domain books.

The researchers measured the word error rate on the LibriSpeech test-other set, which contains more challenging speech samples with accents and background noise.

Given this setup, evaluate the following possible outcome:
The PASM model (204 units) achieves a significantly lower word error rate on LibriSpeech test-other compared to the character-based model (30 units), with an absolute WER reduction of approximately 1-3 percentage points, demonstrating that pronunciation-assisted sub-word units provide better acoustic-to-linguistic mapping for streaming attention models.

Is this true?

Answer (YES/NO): NO